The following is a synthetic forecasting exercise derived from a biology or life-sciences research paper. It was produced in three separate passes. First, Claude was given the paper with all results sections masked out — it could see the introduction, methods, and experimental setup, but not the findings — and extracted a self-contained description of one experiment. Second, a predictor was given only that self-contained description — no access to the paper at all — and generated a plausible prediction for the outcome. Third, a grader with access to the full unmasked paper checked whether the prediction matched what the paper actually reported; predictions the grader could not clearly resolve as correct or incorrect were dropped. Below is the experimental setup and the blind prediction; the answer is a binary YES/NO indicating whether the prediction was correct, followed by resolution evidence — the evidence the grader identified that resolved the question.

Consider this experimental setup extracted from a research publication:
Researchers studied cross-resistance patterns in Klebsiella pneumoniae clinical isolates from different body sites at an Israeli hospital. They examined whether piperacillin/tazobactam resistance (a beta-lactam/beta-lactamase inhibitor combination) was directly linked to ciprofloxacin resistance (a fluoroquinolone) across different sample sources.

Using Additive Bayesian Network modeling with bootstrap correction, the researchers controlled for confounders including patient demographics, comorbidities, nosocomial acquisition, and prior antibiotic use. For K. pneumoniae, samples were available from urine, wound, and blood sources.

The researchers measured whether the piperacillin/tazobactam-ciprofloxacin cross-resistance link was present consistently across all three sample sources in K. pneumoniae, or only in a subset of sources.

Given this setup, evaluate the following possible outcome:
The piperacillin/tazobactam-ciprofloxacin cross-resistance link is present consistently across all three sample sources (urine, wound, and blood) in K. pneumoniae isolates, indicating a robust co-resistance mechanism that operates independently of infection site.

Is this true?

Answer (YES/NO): NO